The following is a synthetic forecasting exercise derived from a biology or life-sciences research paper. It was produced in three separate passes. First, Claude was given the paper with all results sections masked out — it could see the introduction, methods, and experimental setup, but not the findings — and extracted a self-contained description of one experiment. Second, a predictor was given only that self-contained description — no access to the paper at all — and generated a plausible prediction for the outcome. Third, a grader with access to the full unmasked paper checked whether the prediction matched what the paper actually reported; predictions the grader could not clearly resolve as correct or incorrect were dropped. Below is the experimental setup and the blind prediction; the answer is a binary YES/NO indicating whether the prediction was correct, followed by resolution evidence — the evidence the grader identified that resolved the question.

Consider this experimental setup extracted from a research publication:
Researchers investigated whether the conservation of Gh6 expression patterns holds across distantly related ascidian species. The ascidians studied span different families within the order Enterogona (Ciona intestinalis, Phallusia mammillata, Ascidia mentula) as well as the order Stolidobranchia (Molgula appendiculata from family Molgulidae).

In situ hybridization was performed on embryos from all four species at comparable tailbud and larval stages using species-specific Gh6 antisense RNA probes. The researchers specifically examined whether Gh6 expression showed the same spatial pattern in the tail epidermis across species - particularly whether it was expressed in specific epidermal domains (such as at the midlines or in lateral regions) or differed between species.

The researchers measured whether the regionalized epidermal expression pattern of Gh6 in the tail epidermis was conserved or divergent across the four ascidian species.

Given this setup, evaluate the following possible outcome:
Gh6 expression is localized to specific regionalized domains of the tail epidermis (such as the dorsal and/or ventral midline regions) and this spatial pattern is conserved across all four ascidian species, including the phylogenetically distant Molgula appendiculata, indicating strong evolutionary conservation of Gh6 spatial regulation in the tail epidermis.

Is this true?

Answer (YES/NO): NO